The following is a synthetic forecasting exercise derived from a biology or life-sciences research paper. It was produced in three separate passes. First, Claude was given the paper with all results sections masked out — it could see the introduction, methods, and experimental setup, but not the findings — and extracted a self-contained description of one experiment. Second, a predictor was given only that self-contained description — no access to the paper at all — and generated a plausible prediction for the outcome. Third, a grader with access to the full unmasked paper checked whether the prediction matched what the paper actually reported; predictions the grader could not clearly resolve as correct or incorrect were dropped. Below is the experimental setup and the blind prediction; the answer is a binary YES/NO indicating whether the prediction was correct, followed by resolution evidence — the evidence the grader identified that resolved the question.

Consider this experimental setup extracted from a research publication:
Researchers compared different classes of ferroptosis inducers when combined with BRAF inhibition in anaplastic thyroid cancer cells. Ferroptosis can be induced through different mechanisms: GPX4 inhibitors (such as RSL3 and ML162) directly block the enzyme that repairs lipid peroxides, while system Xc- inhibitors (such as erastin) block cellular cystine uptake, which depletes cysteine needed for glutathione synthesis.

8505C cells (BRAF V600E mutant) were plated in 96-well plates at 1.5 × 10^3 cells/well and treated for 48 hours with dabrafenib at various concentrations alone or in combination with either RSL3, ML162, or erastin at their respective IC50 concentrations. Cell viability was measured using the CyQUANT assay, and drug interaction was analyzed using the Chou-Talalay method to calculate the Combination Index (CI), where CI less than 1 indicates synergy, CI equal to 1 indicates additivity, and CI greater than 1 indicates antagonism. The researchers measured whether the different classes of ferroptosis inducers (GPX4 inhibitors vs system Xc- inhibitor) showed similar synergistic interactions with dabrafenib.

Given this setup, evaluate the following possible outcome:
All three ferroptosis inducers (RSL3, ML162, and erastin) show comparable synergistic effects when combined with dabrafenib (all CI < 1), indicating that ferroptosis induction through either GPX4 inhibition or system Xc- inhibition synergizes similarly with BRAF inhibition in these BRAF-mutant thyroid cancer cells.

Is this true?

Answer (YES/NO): NO